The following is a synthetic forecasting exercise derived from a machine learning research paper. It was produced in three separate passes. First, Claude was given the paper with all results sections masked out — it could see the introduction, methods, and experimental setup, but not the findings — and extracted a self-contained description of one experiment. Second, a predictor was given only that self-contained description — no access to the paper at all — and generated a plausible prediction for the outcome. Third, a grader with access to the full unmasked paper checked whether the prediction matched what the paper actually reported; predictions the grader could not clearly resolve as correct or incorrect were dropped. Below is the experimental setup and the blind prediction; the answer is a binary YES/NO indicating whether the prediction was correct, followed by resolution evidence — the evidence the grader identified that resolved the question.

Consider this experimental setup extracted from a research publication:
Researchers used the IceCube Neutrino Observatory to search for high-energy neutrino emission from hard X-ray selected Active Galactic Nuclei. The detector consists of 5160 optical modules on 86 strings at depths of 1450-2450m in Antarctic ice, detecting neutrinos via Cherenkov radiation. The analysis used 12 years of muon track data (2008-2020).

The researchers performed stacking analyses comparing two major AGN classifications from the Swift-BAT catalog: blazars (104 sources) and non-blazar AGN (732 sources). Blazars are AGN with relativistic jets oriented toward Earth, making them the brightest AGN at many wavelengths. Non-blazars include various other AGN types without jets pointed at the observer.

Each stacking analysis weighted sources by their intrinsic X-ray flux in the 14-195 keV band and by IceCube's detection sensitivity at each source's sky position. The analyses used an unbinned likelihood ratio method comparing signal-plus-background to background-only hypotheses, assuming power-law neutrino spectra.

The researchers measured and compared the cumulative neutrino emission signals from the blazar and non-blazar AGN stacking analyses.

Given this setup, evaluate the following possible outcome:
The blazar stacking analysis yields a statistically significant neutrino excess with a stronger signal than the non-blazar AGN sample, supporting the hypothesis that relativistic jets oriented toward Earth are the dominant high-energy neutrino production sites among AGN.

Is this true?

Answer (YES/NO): NO